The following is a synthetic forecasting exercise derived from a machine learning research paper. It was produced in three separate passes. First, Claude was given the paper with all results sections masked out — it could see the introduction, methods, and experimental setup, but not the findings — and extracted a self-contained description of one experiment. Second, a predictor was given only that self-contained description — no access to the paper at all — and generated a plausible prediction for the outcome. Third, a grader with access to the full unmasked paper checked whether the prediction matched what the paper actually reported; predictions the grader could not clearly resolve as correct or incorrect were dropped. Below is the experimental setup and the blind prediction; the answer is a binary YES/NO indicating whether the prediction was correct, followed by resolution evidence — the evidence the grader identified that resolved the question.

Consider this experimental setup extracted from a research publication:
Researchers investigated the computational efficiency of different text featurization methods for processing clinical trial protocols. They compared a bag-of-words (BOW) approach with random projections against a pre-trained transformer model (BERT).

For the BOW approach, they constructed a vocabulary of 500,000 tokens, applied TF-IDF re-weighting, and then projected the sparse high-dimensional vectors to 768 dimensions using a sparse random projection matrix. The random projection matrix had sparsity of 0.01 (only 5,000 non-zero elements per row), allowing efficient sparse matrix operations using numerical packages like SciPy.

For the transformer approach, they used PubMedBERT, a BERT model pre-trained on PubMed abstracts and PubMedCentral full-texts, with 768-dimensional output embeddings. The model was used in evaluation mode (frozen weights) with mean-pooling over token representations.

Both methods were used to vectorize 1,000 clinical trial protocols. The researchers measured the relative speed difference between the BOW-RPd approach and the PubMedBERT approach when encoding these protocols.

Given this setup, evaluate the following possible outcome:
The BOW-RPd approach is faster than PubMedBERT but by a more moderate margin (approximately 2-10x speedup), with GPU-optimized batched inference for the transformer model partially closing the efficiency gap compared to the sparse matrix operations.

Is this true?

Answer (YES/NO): NO